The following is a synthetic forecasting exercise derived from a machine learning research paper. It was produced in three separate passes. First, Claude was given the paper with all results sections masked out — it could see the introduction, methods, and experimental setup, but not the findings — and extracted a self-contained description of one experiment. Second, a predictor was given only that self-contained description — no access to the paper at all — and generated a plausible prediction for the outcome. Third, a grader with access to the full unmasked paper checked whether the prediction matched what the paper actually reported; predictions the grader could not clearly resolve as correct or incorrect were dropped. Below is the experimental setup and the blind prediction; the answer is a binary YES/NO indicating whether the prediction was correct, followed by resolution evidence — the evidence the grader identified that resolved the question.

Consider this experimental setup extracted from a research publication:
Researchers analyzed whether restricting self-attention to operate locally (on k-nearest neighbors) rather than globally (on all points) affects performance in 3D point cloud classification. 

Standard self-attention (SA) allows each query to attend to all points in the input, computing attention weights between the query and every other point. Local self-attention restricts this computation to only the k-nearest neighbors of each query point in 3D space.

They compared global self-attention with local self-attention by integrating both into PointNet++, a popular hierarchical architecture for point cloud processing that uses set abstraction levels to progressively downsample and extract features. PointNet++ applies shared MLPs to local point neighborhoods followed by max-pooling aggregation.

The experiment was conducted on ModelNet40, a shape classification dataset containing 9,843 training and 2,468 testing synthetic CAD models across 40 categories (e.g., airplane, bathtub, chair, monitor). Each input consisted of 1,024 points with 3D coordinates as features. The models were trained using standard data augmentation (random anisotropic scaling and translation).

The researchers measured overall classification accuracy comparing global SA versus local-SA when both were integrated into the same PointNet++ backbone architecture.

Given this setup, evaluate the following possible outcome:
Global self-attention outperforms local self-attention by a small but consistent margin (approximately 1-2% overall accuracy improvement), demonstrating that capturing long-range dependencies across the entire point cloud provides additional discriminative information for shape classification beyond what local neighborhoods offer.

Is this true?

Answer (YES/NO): NO